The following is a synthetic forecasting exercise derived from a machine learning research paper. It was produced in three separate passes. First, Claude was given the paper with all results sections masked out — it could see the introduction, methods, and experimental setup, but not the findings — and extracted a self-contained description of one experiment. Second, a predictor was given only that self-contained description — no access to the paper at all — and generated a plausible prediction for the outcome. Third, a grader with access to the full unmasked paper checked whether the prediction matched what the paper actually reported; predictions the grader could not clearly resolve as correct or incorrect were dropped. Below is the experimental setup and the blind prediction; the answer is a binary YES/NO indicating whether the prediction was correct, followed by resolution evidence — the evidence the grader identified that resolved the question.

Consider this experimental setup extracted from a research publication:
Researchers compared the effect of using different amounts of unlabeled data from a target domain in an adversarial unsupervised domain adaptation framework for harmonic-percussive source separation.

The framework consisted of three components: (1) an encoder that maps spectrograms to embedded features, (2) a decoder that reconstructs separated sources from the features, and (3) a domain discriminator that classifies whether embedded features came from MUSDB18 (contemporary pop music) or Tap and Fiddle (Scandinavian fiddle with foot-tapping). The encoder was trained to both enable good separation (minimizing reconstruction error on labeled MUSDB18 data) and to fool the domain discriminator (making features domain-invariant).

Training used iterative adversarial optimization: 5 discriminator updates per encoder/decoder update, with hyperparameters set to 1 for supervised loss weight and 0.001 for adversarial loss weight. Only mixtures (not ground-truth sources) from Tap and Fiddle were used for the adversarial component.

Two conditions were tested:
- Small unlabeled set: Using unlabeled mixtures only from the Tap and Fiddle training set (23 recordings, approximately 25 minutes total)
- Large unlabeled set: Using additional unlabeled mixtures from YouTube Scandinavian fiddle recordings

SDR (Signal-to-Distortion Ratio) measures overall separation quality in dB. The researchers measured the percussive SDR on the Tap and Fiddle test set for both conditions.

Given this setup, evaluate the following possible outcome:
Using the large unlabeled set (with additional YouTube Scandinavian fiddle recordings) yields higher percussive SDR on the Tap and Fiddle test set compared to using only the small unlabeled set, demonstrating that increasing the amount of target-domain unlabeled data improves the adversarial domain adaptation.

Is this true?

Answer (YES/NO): YES